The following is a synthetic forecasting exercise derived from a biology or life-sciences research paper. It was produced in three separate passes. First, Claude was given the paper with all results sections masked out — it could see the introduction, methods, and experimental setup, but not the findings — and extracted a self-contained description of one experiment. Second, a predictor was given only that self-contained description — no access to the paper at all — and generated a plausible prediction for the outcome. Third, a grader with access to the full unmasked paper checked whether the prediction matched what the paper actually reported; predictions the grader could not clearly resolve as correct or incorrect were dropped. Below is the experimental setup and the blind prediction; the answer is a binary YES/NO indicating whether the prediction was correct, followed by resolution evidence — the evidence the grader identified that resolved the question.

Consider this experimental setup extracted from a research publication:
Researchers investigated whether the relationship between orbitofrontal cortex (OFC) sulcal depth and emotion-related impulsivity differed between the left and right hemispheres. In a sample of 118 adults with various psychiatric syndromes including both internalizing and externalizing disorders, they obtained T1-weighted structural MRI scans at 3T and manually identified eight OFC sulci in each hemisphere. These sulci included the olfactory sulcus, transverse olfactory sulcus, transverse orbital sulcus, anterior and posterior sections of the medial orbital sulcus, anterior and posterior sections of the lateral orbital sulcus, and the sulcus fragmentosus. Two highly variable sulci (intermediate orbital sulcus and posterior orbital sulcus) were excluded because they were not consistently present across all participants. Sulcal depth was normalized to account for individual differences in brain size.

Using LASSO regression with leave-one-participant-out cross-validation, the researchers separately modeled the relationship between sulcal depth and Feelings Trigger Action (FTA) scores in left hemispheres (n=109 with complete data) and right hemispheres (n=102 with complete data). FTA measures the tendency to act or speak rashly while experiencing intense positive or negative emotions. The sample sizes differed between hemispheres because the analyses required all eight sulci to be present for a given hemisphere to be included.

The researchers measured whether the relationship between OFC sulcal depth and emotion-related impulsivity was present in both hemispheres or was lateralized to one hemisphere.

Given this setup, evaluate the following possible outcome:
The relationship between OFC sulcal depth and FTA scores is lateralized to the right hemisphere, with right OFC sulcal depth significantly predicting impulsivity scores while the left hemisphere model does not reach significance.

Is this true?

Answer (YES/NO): NO